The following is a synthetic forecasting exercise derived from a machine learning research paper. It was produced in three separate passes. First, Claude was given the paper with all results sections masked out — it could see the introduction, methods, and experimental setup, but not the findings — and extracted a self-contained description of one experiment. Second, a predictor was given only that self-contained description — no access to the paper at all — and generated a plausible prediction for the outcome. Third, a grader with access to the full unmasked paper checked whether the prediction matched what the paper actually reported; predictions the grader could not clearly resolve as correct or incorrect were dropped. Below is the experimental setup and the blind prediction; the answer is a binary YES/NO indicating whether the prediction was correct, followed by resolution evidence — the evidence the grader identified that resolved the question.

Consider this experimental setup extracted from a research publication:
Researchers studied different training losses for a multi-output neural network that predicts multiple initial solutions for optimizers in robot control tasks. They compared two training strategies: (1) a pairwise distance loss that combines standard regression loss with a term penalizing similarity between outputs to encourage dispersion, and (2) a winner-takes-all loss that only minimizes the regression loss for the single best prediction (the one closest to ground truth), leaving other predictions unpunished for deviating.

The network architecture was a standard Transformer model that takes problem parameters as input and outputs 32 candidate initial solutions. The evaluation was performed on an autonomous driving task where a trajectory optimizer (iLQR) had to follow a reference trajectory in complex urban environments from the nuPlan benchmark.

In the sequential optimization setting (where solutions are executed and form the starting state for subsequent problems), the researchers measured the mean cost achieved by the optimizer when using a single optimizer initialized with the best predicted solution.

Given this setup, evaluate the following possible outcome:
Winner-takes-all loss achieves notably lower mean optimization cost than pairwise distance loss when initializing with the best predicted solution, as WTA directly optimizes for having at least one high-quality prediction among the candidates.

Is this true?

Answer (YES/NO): YES